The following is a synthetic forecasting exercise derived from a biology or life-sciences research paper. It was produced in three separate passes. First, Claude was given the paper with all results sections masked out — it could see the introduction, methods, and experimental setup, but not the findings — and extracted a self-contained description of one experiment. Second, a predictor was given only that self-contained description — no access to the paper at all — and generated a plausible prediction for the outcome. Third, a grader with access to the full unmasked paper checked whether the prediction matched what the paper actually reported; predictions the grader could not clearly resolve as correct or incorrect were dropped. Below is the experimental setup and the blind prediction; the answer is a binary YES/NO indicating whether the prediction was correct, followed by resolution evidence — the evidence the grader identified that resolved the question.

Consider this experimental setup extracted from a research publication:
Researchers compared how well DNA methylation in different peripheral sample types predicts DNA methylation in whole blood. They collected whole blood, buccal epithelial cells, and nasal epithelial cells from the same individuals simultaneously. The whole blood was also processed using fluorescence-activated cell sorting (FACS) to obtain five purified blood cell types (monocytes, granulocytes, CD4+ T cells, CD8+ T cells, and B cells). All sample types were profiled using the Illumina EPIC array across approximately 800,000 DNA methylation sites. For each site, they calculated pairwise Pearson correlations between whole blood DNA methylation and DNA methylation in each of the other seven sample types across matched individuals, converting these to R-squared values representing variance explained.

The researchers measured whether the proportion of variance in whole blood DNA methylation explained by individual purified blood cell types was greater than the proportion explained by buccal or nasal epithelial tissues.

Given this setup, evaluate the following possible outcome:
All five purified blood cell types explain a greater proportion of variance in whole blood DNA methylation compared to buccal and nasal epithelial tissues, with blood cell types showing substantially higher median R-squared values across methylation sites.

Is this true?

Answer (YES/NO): YES